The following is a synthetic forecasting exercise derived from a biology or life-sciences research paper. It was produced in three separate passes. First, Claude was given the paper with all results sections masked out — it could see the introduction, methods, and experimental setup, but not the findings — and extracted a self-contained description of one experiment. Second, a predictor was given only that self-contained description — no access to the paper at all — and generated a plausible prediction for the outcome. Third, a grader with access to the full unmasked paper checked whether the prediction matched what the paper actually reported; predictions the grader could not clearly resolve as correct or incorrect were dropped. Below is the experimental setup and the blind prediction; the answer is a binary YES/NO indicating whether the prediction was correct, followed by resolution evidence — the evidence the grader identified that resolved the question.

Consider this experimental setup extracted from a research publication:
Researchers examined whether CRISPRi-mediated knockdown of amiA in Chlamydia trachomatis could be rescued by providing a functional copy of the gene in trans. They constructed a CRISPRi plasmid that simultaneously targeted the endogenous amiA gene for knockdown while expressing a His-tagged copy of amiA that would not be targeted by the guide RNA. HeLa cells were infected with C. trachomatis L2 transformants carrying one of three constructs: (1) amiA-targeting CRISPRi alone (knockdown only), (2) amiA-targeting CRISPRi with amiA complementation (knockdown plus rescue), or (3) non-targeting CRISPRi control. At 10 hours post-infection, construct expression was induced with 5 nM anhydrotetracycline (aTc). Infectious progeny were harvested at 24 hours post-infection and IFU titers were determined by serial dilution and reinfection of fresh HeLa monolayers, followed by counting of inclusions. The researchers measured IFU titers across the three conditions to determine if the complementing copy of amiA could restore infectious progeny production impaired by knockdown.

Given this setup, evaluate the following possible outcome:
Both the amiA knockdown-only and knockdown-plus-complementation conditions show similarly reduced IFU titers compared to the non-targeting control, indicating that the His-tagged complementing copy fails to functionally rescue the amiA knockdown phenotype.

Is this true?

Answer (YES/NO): NO